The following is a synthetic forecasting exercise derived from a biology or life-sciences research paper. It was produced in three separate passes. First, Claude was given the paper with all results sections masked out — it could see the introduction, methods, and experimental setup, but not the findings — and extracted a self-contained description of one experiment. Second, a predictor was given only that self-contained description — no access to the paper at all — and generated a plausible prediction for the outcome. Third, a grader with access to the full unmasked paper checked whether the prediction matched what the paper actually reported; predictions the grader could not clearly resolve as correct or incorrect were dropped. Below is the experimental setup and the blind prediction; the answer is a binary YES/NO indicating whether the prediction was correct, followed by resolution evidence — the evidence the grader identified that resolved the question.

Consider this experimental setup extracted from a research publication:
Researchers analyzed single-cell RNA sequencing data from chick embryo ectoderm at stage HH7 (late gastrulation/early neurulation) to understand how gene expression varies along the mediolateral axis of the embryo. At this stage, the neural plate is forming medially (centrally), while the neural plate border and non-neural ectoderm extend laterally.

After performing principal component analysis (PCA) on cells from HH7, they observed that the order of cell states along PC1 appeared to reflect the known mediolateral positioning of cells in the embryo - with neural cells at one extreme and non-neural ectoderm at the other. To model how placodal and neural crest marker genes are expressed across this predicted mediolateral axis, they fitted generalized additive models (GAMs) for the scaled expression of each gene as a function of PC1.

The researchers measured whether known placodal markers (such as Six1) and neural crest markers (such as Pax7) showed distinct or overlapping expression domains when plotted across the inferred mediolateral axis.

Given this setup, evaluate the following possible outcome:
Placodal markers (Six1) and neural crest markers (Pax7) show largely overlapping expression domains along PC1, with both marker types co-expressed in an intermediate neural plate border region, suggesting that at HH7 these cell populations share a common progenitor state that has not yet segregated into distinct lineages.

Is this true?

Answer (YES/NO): NO